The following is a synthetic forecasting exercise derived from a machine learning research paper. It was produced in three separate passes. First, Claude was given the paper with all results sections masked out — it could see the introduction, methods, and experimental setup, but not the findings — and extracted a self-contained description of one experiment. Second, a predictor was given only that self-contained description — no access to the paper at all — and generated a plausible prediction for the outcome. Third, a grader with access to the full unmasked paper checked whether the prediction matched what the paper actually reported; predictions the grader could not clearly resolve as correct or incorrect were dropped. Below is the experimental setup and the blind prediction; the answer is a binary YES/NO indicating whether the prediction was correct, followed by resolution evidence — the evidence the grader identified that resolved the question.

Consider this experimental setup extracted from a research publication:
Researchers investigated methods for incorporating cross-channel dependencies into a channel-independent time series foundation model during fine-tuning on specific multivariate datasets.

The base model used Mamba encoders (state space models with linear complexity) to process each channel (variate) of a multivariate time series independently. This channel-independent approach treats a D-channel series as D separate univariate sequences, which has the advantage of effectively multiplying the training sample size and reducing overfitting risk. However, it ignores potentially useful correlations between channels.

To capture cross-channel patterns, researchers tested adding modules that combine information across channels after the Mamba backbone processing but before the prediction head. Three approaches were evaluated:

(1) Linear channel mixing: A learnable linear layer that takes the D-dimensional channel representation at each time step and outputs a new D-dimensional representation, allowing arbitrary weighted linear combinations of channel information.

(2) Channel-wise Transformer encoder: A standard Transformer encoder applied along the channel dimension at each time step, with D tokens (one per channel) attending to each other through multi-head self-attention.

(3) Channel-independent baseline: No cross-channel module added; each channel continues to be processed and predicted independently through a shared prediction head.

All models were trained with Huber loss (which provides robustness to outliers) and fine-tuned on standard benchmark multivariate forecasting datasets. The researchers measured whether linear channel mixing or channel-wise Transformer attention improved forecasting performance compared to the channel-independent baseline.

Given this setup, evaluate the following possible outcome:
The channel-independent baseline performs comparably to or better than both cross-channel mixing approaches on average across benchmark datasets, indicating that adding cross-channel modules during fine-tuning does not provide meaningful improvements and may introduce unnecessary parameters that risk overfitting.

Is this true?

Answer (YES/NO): YES